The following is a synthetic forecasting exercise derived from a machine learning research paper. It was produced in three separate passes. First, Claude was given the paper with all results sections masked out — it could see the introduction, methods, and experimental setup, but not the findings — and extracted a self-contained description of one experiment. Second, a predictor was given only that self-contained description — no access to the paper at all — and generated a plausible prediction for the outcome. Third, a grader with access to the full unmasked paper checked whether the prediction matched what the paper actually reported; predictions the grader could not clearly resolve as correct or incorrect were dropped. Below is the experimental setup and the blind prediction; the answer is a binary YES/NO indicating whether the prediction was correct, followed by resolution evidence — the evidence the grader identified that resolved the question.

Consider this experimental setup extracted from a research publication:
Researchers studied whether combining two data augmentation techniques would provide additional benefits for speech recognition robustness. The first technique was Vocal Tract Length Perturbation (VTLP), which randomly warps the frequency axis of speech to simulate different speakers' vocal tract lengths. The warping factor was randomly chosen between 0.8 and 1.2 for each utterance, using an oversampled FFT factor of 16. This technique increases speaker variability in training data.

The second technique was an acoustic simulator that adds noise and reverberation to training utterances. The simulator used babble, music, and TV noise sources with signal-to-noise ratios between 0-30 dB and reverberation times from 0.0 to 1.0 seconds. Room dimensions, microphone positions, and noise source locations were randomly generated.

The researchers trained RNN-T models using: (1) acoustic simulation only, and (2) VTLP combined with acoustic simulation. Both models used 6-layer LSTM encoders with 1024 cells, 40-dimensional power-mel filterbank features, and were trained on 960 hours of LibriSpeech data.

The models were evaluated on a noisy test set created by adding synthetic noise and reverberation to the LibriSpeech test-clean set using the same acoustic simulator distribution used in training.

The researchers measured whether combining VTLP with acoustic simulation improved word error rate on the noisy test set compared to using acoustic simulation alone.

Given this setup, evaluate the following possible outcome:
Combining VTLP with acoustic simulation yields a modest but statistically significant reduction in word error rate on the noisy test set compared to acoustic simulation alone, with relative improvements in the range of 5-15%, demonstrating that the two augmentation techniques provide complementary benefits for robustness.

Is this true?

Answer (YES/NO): NO